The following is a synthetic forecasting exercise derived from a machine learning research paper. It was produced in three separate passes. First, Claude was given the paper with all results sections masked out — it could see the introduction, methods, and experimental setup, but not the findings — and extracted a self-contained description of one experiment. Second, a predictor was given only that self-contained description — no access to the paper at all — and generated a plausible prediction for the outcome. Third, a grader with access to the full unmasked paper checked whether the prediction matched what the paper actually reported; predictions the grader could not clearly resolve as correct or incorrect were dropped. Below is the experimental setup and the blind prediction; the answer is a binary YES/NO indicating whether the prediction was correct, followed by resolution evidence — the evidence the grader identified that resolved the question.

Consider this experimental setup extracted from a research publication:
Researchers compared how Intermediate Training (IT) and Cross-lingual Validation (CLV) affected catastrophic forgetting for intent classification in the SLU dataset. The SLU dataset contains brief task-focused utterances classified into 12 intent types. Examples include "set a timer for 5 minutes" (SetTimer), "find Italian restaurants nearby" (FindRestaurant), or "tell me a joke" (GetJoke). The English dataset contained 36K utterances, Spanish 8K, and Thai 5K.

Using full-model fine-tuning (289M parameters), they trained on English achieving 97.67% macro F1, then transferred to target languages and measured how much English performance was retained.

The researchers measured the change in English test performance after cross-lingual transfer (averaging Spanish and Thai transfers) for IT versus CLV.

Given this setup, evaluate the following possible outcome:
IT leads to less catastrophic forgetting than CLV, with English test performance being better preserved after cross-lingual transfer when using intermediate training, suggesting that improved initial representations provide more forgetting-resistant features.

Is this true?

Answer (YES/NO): NO